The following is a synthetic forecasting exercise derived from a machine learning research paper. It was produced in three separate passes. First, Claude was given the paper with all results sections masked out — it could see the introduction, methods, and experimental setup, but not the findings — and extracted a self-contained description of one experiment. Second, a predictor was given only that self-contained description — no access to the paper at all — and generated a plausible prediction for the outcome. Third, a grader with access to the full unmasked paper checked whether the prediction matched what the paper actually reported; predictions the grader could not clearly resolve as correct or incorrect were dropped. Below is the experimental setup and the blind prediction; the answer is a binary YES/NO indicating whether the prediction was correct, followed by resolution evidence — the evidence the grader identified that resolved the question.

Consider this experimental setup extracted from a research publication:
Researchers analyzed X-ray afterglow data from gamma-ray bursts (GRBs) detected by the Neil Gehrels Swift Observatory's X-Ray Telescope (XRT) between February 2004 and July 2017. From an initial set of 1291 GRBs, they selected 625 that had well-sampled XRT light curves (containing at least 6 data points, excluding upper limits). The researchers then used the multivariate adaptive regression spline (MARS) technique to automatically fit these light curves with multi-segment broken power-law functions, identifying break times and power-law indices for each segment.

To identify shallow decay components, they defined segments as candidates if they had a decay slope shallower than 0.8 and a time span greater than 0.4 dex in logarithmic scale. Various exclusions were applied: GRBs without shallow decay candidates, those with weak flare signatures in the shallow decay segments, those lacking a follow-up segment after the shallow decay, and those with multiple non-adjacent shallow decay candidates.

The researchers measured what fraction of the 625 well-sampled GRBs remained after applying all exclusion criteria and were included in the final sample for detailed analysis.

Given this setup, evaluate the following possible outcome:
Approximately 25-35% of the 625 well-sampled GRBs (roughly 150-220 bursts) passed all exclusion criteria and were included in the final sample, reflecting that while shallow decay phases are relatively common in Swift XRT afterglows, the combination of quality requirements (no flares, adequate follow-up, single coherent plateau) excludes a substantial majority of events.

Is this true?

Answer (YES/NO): YES